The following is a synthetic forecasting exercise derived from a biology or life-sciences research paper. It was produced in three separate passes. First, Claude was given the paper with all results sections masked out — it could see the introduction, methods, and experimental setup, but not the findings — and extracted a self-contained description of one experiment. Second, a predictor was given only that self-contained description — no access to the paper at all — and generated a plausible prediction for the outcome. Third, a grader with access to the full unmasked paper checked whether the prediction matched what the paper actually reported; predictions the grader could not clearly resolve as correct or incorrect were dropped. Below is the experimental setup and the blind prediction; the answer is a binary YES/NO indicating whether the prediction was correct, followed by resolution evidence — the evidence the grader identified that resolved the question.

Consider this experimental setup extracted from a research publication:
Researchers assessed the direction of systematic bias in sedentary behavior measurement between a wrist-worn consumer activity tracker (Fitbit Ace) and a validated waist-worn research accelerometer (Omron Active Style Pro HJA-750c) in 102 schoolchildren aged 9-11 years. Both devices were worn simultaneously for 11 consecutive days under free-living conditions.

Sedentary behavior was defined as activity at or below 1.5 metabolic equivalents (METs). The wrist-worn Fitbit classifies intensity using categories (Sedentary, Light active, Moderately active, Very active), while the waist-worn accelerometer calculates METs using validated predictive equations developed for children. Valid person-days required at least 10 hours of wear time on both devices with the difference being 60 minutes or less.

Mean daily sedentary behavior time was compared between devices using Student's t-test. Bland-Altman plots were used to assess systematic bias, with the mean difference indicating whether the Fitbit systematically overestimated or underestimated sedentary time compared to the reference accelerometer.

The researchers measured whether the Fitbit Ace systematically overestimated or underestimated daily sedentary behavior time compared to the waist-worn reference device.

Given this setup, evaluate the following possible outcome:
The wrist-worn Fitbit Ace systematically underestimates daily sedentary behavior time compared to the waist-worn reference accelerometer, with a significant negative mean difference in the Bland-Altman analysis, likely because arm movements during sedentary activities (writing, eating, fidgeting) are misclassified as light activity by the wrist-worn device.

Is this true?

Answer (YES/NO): NO